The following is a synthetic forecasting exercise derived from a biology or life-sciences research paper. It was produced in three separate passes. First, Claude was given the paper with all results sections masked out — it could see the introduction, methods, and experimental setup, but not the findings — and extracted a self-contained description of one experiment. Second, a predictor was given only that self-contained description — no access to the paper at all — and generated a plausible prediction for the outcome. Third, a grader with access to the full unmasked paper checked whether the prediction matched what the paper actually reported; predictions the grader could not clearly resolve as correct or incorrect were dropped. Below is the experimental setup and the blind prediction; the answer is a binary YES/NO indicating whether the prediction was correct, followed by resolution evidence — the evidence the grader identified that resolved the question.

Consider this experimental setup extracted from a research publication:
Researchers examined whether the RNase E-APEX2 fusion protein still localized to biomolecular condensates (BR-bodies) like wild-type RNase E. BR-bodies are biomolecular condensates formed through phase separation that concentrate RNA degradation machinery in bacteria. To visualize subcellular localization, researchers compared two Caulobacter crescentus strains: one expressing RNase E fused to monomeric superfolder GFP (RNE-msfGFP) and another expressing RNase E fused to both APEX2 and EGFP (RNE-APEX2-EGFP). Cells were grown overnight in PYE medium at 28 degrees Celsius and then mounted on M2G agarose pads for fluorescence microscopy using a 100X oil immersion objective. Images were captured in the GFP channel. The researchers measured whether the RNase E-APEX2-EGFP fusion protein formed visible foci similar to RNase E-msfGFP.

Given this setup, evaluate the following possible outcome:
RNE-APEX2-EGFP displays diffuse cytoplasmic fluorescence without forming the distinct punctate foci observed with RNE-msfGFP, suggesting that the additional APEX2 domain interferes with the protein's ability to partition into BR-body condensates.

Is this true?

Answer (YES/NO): NO